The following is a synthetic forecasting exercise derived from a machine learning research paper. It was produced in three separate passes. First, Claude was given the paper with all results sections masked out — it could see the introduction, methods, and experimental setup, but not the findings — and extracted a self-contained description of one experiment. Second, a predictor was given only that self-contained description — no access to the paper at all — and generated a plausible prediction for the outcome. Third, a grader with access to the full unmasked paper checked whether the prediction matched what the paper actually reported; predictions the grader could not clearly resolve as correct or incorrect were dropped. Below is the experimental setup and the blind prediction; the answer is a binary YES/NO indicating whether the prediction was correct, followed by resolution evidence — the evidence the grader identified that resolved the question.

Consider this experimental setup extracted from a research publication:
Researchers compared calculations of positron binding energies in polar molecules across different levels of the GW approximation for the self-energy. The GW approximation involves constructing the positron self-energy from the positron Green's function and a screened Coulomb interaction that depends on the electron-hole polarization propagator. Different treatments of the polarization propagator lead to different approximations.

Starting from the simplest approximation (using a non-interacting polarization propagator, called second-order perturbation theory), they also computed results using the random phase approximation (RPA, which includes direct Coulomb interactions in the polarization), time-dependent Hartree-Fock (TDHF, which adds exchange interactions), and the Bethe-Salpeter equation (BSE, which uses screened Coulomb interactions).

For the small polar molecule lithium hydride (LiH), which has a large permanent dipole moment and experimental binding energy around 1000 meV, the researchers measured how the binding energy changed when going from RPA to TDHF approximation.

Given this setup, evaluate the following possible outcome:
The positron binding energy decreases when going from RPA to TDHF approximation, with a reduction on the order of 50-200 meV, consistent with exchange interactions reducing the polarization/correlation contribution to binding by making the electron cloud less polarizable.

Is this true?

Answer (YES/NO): NO